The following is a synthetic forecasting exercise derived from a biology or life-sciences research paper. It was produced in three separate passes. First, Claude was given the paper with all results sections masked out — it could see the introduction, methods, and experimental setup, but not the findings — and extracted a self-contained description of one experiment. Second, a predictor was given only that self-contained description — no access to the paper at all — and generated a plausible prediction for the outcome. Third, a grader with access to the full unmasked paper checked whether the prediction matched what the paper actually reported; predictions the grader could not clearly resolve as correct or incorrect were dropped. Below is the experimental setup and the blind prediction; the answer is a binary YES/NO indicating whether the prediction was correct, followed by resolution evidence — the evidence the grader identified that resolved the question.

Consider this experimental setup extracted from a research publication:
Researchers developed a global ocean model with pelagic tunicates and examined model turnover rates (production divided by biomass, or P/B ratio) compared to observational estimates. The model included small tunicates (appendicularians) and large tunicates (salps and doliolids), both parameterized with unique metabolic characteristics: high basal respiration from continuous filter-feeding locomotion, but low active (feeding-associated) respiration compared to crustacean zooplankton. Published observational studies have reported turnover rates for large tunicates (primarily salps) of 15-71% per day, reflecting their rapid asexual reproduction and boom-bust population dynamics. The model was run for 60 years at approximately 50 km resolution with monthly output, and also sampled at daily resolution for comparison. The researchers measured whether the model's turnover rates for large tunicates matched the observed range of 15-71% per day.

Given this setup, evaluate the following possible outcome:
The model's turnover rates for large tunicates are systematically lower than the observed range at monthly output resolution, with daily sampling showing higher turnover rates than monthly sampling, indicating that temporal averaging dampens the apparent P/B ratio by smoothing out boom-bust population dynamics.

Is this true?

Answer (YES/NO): NO